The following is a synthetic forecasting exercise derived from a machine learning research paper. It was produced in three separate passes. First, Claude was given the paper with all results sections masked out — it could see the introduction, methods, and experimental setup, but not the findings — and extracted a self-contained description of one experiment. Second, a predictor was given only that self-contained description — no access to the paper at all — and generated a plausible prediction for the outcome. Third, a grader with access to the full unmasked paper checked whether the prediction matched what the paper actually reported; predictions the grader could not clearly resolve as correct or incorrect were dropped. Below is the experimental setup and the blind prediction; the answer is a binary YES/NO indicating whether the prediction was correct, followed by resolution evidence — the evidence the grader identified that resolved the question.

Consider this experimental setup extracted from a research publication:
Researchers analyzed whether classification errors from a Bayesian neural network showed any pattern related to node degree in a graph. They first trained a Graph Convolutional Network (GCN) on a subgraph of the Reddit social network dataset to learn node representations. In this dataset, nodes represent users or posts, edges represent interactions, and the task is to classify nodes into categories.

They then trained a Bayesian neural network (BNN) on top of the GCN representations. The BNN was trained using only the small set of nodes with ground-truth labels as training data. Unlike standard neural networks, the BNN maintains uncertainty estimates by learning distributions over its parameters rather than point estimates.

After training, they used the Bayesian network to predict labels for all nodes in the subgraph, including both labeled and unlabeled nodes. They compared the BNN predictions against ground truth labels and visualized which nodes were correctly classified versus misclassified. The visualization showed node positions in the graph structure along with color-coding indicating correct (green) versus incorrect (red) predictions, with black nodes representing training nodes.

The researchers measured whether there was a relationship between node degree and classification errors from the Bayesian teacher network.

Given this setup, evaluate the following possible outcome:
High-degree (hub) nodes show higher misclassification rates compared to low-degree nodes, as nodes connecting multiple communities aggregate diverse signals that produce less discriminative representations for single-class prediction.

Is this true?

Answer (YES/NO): NO